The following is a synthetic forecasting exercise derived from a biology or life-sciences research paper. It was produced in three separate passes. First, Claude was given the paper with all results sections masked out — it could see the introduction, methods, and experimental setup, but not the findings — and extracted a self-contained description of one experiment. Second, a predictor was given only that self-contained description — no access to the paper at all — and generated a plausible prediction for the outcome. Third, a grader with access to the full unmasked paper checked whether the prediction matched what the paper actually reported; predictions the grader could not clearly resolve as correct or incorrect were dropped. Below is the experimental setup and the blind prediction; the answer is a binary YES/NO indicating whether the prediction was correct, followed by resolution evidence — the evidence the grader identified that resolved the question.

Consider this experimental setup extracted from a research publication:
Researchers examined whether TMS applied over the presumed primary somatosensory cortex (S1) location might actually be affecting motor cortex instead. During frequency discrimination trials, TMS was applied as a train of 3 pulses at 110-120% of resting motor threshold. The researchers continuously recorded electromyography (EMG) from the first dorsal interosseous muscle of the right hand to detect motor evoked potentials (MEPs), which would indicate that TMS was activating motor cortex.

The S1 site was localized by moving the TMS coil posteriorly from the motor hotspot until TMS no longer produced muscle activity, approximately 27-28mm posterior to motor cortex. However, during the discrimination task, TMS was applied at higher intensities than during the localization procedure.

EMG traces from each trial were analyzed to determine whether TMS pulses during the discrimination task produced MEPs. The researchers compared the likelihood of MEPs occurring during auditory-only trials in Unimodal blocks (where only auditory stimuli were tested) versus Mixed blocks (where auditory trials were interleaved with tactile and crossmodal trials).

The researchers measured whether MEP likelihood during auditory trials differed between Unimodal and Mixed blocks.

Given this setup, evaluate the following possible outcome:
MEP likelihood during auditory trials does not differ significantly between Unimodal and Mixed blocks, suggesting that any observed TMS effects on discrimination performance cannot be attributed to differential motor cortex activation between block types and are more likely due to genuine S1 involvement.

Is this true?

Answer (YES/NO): YES